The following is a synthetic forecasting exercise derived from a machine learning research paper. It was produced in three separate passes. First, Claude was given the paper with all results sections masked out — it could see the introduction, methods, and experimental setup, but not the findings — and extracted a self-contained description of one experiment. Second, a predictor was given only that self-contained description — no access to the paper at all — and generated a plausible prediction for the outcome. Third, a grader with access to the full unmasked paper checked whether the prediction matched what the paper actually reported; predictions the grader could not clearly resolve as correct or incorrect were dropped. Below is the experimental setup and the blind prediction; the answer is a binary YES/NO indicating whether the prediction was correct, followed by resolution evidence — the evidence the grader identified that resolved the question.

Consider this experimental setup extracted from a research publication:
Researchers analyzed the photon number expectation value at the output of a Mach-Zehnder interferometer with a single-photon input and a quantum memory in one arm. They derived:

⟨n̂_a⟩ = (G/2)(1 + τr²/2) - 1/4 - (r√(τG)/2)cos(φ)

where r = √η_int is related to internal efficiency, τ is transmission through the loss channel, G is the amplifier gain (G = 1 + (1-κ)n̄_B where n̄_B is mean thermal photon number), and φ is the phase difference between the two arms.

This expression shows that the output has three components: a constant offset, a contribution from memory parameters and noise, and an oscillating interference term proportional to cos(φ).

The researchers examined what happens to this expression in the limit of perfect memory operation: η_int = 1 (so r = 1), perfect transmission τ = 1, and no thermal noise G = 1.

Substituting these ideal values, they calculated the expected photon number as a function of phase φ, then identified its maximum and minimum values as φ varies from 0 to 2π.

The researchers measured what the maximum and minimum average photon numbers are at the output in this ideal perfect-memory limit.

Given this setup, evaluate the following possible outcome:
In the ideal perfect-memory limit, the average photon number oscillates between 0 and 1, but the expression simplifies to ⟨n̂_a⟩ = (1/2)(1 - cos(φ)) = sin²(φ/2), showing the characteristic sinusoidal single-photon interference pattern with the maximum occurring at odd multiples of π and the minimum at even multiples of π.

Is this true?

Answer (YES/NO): YES